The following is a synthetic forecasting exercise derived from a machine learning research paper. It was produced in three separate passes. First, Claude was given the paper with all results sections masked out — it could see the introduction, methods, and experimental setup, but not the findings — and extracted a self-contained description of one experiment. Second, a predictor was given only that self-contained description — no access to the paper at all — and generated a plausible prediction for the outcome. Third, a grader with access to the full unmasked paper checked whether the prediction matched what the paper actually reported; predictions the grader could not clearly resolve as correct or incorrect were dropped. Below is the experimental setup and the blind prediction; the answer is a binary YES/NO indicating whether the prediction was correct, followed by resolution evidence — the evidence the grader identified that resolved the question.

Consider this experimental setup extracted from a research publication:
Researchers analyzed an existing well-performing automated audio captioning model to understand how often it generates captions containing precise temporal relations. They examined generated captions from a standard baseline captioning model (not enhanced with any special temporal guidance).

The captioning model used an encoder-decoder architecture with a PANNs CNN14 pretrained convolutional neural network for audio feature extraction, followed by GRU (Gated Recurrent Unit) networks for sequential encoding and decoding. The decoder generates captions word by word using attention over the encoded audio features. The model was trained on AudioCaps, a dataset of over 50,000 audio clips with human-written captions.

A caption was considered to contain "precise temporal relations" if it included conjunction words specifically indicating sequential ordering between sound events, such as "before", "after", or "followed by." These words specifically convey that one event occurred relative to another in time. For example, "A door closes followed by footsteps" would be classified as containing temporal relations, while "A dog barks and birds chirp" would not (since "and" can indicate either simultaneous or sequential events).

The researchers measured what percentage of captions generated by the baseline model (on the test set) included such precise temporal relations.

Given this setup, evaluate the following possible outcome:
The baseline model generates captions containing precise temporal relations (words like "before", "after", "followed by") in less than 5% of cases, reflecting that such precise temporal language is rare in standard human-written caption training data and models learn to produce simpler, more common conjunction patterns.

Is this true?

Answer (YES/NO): NO